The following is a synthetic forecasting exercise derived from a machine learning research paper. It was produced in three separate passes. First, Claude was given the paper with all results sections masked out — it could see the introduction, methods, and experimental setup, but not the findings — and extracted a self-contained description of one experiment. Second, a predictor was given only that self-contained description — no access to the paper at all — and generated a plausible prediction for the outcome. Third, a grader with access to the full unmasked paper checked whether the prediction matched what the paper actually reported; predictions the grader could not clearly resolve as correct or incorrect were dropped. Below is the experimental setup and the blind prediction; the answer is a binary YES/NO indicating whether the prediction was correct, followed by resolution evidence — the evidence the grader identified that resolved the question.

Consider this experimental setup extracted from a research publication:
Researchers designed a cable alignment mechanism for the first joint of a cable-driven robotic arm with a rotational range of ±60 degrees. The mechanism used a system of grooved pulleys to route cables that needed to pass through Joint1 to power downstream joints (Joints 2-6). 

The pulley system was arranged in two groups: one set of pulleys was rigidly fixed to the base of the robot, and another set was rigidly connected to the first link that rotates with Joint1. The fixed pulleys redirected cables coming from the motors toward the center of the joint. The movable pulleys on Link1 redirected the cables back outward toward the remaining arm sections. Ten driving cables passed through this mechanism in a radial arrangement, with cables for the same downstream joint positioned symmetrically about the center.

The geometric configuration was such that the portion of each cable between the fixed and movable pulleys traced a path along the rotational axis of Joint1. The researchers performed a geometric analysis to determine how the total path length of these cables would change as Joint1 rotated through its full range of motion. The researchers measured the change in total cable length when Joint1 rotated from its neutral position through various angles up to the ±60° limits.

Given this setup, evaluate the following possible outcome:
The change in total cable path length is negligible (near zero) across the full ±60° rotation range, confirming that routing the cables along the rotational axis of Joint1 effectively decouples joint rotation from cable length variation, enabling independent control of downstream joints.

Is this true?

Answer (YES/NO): YES